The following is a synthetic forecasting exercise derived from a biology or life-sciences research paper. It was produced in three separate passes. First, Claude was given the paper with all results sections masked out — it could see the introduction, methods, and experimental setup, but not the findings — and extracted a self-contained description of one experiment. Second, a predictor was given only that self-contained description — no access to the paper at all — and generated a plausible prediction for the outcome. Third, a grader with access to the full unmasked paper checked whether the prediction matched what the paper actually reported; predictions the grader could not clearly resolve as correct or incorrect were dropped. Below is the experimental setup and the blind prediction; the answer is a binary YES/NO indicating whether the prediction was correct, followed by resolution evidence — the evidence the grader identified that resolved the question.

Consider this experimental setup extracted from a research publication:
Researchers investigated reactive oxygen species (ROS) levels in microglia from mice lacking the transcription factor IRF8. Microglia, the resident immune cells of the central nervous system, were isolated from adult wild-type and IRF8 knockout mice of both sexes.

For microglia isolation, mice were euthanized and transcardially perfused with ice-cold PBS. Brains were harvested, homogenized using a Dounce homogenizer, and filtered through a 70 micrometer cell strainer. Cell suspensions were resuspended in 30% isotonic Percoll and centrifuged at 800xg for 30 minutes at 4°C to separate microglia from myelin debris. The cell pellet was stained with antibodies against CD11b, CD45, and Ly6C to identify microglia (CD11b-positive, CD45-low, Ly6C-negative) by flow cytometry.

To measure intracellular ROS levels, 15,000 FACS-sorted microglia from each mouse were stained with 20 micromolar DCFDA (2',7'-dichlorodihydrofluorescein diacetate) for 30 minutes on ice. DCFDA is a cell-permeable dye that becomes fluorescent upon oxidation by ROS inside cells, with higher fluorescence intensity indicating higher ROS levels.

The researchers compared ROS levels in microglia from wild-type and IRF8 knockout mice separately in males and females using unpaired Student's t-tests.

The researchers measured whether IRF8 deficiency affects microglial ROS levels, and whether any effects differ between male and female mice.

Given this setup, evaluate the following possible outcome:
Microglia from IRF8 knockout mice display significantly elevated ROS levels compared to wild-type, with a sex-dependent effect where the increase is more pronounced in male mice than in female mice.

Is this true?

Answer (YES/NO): NO